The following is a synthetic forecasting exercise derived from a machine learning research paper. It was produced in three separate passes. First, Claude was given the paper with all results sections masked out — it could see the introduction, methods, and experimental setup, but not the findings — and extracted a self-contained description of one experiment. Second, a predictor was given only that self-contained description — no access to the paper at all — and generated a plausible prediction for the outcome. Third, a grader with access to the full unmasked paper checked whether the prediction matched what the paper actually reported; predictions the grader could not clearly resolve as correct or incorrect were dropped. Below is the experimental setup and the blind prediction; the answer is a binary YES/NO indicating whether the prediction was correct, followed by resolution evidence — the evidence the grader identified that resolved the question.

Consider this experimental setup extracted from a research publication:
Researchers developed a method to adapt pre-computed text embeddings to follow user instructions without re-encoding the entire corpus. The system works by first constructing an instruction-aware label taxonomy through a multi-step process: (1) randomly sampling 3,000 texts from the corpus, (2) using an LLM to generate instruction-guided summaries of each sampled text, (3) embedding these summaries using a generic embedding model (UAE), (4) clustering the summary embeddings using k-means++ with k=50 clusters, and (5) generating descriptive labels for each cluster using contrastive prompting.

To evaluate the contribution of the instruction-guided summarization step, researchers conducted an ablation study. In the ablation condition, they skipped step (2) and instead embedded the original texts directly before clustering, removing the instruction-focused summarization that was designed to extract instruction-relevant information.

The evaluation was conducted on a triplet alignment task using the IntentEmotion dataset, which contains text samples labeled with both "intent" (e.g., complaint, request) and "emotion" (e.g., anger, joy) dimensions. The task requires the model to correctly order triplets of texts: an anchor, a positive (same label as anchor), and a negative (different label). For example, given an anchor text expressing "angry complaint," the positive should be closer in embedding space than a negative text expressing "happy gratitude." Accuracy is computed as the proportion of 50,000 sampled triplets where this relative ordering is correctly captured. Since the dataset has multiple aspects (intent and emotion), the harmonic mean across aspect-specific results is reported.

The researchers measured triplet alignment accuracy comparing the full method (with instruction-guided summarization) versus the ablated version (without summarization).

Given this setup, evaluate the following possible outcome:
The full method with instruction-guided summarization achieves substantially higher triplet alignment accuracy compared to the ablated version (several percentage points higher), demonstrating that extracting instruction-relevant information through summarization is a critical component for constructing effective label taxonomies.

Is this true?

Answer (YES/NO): YES